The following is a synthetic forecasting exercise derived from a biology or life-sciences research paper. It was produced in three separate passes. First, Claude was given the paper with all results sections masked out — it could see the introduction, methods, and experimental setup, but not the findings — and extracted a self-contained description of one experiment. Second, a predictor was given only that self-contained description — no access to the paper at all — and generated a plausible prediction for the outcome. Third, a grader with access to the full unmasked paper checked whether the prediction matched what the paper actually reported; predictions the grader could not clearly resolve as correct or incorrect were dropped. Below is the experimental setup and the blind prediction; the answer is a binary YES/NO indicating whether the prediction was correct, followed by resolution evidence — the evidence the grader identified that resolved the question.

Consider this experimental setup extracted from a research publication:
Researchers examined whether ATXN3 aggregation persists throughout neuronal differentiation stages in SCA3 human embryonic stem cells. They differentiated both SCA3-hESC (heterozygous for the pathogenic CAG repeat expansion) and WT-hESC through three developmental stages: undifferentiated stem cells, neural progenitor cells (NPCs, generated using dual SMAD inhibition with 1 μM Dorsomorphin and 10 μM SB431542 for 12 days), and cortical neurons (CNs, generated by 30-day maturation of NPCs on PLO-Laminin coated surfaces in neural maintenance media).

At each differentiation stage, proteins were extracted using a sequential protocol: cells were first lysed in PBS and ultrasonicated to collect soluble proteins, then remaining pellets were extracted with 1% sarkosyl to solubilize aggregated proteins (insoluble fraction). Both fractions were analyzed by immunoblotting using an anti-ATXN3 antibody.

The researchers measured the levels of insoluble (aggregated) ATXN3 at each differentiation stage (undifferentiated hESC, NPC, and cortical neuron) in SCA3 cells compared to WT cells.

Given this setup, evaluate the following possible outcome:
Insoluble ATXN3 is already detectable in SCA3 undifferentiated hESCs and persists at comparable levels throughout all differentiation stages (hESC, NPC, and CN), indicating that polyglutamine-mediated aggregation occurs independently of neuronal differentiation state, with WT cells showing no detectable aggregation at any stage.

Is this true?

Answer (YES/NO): NO